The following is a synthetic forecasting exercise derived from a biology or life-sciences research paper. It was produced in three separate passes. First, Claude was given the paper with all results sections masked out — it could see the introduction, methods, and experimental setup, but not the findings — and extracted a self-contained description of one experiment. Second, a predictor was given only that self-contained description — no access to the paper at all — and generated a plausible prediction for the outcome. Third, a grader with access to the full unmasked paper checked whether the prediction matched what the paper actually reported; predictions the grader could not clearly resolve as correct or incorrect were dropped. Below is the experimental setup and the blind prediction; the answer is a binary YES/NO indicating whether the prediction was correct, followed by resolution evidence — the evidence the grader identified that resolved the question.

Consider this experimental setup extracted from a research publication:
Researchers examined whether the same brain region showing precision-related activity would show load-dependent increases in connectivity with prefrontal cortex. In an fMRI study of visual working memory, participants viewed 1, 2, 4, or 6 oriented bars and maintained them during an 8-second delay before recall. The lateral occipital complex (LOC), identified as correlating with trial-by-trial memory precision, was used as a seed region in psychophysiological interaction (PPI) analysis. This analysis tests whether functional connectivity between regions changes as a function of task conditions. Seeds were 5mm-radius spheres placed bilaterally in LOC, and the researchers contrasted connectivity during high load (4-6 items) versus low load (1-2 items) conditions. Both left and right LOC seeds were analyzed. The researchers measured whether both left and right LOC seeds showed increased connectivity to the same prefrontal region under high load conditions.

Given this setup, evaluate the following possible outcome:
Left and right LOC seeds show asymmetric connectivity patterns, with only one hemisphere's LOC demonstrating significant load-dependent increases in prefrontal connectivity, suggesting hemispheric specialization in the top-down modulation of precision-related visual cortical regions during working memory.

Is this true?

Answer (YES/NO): NO